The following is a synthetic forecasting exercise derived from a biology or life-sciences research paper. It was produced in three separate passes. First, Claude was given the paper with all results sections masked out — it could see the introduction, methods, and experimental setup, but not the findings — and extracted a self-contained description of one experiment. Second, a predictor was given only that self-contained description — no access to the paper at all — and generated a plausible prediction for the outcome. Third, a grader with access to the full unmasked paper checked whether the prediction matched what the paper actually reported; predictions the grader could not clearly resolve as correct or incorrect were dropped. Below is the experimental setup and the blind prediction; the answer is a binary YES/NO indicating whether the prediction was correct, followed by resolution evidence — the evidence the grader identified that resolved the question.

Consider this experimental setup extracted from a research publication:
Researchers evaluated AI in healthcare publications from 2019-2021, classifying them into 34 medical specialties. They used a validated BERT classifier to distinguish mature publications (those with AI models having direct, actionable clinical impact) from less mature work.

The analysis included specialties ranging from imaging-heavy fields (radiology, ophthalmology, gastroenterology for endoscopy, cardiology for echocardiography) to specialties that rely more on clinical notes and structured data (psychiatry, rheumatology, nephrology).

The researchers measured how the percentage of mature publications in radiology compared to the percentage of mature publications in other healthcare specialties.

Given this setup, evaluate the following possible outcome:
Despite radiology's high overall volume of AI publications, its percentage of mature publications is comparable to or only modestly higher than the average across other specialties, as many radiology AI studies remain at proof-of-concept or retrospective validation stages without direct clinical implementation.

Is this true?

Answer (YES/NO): NO